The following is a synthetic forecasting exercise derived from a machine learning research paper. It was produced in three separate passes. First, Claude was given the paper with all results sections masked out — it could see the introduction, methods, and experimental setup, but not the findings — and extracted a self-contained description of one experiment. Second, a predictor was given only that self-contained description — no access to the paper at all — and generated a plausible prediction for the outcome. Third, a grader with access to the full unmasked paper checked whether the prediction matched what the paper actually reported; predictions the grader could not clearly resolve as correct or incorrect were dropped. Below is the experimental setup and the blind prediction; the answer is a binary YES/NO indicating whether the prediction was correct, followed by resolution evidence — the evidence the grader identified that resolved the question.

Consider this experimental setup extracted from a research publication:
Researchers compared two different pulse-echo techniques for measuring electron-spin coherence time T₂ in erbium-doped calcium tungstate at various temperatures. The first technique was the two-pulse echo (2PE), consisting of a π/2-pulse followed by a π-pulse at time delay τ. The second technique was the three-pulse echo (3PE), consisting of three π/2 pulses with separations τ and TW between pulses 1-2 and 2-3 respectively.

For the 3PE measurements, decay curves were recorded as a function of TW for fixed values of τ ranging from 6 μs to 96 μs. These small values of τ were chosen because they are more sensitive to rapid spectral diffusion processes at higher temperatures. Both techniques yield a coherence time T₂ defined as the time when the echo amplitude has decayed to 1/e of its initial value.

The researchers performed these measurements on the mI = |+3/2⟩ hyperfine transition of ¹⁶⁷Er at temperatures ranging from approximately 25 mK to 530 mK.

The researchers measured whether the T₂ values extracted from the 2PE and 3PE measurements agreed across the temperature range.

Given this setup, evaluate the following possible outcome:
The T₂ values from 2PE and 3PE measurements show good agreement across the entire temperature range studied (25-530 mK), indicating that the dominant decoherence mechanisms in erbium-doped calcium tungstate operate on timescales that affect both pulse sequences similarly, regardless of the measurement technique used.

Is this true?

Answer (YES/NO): NO